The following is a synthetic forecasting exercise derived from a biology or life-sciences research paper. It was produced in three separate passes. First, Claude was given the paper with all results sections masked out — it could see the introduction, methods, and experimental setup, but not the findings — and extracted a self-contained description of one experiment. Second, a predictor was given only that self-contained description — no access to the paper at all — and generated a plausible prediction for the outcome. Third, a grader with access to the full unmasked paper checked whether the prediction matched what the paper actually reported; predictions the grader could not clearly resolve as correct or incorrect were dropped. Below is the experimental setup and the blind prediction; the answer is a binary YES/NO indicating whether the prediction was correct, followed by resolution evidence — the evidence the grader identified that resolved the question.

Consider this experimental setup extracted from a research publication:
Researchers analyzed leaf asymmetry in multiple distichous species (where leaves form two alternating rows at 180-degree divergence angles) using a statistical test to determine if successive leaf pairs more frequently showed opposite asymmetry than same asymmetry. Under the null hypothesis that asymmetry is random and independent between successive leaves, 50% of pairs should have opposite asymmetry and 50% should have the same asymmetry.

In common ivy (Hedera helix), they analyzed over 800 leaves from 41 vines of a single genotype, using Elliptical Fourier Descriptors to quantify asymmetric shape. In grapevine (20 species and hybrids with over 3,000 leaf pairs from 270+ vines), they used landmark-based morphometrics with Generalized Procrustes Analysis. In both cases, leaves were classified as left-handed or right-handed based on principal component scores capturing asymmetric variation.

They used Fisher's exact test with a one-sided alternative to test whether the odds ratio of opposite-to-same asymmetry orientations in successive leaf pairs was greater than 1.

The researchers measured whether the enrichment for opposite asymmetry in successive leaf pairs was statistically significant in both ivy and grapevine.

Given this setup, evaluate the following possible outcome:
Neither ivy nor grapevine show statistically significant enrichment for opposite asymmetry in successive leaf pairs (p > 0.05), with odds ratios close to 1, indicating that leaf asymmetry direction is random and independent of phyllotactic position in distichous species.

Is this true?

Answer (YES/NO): NO